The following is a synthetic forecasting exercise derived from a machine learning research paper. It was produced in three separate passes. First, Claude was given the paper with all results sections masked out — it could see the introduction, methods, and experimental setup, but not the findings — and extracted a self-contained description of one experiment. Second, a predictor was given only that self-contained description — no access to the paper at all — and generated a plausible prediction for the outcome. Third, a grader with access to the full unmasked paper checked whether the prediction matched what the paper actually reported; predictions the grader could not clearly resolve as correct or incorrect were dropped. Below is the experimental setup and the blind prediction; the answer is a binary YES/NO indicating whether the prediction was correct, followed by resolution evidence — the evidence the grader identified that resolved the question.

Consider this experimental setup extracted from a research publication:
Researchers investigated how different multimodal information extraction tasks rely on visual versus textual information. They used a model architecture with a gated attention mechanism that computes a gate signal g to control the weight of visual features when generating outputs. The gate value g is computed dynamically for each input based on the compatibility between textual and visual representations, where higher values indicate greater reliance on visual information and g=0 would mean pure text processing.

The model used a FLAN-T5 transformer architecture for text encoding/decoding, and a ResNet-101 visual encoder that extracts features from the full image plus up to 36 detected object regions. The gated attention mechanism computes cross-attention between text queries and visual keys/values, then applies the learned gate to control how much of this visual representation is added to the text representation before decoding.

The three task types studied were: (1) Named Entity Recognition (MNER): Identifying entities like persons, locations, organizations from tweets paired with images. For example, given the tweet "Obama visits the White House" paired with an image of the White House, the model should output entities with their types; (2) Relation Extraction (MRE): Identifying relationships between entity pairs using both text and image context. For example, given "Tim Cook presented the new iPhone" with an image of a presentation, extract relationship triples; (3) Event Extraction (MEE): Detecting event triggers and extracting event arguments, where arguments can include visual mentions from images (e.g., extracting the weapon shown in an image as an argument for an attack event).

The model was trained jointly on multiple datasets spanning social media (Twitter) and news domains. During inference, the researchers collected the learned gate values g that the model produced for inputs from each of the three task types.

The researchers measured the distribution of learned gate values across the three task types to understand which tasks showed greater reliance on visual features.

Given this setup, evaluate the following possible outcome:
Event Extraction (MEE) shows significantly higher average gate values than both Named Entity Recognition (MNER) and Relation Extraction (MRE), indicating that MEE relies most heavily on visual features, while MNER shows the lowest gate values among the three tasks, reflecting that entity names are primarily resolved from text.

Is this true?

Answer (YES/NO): NO